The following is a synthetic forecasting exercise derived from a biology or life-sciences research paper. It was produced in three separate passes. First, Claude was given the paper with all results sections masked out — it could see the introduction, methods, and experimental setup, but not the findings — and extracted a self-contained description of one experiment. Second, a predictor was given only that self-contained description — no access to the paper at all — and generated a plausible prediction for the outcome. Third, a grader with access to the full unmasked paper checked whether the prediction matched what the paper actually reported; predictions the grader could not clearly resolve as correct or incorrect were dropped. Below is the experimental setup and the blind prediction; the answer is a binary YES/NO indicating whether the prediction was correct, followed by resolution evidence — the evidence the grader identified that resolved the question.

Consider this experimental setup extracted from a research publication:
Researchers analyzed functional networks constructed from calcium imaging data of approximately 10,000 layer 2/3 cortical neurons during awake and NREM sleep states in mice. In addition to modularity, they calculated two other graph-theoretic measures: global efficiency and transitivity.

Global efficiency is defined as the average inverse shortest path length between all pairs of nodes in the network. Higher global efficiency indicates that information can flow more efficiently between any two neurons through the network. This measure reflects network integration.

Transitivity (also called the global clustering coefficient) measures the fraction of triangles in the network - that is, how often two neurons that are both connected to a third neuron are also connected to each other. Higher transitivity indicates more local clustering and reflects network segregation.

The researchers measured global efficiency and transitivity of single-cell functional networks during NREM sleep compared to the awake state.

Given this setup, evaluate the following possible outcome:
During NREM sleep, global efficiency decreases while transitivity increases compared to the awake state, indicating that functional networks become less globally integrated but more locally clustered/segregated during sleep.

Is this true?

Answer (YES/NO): YES